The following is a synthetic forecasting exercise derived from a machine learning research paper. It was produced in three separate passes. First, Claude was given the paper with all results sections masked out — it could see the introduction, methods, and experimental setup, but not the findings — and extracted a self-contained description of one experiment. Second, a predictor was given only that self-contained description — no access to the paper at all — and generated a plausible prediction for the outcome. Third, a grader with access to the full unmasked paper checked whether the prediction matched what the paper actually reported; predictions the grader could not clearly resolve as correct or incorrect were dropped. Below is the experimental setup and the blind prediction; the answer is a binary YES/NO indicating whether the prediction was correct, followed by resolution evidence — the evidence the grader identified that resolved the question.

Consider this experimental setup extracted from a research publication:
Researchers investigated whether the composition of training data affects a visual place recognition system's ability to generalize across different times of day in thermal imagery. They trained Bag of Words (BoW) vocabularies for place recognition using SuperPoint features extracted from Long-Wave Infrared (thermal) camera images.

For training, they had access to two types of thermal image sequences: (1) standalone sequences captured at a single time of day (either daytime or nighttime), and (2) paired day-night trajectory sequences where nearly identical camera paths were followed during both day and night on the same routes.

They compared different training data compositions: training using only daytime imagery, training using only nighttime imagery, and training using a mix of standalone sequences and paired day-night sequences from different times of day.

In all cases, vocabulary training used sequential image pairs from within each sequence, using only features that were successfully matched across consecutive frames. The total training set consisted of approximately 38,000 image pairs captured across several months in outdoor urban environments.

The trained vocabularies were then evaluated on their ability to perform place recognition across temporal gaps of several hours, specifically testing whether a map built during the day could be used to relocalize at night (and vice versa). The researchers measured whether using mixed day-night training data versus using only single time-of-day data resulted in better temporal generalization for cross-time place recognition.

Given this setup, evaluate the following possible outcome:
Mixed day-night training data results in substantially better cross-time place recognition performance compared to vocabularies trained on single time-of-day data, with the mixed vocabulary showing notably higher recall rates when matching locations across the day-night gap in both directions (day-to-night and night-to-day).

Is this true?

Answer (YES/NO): YES